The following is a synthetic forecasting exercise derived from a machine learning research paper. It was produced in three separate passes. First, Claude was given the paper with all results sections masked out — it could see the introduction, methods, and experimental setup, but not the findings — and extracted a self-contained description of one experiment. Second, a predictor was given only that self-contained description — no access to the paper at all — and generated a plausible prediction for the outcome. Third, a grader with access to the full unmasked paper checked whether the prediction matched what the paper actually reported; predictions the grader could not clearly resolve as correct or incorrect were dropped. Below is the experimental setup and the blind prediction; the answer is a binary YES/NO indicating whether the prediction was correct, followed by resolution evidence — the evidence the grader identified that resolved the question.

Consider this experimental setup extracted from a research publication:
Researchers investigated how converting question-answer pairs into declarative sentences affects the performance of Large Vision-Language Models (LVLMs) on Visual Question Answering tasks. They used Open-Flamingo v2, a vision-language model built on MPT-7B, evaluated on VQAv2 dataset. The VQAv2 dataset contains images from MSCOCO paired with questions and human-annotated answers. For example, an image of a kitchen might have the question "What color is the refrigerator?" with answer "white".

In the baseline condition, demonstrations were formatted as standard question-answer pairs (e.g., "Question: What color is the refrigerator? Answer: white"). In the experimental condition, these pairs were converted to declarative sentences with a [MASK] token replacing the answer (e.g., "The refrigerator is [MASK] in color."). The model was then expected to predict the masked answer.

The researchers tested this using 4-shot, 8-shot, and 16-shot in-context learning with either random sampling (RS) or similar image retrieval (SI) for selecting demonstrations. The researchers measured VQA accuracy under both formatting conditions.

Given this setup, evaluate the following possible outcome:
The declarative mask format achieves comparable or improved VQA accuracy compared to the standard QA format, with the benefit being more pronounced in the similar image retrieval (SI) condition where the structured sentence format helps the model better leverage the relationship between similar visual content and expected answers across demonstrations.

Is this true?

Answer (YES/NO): NO